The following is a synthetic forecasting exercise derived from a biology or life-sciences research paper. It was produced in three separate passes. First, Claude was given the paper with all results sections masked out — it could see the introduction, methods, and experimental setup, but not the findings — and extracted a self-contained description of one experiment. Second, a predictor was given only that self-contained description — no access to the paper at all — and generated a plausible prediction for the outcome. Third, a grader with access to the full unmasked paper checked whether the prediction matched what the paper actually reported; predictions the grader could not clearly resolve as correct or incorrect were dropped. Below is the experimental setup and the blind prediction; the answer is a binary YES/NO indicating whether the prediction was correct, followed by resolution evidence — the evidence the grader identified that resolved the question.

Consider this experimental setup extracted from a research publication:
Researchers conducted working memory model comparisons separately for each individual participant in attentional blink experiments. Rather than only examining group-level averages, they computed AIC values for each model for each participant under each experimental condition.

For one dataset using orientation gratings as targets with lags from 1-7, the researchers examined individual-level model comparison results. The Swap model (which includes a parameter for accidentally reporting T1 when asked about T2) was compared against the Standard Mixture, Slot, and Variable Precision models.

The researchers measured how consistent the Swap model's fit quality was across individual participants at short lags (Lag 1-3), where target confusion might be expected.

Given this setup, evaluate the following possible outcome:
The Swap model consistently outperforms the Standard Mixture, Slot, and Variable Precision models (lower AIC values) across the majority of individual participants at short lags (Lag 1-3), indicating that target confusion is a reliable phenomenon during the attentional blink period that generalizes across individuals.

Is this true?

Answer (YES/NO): NO